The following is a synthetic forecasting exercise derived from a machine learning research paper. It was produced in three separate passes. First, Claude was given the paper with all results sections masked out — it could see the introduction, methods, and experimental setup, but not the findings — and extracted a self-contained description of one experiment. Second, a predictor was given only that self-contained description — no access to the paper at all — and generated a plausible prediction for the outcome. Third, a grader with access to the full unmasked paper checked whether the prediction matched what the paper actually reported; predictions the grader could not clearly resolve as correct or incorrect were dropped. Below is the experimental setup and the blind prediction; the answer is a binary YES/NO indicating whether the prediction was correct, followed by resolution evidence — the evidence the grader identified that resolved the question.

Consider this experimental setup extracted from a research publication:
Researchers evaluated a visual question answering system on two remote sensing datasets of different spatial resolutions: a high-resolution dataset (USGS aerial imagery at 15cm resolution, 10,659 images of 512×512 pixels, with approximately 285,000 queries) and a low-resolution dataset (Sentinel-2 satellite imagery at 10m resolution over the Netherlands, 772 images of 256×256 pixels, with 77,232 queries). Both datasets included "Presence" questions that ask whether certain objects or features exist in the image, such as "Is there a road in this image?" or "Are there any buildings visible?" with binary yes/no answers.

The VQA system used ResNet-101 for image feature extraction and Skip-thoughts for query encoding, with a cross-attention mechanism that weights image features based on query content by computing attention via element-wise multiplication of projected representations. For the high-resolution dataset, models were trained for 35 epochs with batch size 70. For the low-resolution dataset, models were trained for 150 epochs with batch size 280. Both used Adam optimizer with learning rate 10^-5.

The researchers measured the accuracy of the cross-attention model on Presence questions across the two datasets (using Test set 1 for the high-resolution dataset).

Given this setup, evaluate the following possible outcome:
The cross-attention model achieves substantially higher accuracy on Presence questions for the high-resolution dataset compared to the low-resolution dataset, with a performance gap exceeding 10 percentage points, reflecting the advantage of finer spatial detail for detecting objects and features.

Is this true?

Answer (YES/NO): NO